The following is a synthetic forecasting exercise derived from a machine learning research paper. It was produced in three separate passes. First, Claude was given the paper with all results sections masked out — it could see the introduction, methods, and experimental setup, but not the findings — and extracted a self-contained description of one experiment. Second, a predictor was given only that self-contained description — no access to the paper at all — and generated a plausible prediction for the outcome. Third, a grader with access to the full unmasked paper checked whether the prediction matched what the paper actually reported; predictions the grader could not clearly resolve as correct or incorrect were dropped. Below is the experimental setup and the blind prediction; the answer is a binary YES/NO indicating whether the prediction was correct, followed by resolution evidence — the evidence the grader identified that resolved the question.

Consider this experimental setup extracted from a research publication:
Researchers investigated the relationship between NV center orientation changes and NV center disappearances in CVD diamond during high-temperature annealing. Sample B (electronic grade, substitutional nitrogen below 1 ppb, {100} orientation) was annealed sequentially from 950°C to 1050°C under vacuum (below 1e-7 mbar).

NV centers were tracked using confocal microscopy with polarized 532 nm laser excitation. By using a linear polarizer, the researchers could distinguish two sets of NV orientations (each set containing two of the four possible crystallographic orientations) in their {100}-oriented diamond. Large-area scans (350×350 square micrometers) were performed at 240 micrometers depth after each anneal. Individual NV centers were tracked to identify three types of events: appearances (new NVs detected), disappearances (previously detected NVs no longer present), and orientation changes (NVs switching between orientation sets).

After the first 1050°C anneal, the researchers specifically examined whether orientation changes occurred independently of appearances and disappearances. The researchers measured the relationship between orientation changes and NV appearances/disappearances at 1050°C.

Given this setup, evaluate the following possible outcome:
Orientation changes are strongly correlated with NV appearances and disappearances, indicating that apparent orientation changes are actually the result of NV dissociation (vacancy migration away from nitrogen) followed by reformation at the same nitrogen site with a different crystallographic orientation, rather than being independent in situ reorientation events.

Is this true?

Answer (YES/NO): NO